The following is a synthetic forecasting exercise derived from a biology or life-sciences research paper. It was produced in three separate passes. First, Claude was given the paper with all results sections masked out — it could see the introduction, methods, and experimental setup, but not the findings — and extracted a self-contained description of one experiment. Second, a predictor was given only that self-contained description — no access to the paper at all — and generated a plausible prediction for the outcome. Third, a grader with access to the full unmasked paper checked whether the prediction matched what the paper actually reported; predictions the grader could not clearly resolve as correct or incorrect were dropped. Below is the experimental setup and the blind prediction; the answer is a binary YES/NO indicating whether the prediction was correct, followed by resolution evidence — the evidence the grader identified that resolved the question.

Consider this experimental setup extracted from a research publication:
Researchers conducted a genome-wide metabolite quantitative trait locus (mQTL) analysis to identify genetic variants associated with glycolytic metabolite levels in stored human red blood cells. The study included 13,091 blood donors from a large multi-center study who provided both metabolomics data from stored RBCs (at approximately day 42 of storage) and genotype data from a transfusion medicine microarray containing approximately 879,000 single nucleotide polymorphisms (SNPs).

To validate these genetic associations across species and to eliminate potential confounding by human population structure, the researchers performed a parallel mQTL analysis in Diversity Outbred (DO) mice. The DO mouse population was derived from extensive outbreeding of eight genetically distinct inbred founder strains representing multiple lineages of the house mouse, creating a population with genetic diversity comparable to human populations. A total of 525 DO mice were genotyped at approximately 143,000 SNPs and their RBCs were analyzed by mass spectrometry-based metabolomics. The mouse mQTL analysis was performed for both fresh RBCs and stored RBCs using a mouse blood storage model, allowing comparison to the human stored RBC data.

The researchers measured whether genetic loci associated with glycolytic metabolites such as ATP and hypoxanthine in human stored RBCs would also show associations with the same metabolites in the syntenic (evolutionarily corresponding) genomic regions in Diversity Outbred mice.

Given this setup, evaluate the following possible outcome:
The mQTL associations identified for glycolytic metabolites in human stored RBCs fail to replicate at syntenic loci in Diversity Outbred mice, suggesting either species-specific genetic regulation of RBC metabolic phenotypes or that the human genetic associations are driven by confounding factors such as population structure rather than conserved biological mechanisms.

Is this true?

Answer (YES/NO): NO